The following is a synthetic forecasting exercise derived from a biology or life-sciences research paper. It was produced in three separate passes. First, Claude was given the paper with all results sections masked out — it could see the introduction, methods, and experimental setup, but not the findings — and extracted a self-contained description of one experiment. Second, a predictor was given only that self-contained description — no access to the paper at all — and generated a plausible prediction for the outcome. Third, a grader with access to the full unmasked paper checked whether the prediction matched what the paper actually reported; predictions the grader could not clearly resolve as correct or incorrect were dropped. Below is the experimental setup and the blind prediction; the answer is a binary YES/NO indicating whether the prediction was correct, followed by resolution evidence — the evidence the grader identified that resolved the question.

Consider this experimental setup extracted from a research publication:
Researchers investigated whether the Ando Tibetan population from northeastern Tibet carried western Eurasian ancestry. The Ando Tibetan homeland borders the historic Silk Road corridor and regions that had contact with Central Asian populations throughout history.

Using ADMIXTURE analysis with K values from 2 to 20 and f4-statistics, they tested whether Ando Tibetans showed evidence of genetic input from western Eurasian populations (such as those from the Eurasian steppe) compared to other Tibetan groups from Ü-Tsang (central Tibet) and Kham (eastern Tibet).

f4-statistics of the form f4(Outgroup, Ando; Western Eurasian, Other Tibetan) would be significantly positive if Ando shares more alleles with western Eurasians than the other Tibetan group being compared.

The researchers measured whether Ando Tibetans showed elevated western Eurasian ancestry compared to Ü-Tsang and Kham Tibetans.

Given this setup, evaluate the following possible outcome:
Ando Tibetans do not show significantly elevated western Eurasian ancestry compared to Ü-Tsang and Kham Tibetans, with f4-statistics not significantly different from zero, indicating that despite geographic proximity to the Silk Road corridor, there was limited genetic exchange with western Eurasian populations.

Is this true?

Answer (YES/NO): NO